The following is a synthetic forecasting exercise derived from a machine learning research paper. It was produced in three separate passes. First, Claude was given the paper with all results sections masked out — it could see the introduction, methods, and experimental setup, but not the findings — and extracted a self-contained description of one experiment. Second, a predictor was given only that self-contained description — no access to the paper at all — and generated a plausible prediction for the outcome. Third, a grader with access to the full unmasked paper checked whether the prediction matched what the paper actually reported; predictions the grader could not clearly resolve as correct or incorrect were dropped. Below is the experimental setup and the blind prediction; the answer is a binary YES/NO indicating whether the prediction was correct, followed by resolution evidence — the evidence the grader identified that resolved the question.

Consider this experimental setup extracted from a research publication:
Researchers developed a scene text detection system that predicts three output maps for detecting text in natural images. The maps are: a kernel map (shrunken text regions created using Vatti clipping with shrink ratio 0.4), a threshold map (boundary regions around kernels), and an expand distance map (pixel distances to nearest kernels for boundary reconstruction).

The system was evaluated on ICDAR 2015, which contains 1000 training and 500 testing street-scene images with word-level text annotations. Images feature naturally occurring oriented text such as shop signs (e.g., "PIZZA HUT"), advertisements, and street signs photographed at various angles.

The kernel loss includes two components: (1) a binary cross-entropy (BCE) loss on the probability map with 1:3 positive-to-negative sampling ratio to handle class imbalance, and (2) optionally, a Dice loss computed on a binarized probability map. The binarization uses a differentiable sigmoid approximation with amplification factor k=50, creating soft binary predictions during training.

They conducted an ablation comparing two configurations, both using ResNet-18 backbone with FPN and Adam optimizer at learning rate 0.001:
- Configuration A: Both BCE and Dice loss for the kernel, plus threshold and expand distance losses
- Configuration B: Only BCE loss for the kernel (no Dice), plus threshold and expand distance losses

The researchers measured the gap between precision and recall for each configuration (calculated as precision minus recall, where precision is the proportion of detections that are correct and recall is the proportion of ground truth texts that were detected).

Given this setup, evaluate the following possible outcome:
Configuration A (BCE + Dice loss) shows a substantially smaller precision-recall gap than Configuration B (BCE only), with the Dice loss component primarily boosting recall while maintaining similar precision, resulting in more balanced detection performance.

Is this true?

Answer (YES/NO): NO